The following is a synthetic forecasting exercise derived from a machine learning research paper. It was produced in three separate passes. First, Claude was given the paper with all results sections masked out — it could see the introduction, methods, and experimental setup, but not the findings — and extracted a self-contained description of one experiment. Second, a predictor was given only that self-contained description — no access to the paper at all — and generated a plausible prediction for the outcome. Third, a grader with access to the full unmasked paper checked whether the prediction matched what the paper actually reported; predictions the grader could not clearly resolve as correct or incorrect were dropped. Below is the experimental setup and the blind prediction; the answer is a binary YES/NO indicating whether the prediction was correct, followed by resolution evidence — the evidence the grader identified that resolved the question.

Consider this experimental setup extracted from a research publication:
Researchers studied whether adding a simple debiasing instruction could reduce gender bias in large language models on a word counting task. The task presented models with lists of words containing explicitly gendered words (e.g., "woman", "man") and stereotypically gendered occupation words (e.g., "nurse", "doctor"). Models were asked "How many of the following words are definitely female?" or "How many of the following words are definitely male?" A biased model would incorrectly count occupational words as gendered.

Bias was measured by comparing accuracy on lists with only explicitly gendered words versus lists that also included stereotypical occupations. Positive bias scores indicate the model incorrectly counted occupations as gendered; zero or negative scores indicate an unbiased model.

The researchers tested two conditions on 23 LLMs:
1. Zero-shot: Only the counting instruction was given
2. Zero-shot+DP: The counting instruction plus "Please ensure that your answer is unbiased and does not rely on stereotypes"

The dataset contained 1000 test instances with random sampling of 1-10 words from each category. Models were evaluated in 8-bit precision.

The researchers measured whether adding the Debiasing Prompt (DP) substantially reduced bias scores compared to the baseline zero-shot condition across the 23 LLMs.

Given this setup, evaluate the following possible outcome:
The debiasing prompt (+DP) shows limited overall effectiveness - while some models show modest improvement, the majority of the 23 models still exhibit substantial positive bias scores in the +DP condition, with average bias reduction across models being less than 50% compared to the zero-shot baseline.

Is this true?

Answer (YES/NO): NO